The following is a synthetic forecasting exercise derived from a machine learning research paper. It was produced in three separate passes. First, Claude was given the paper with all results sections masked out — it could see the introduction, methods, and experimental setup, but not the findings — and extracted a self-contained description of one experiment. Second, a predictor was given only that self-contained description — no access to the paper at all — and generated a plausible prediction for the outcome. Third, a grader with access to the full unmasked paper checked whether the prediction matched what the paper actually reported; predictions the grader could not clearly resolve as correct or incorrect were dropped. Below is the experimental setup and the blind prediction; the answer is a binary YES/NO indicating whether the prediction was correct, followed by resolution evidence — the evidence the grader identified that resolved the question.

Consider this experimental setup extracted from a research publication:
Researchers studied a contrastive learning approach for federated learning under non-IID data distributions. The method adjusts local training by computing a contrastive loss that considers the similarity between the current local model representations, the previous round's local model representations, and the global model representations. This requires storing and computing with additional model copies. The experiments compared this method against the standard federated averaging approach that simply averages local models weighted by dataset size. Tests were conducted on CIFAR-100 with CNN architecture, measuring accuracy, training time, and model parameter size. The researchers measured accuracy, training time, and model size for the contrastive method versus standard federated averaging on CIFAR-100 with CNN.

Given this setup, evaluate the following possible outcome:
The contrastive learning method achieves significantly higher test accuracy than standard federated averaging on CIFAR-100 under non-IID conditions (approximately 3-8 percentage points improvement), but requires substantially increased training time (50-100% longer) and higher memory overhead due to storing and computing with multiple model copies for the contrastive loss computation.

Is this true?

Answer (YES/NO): NO